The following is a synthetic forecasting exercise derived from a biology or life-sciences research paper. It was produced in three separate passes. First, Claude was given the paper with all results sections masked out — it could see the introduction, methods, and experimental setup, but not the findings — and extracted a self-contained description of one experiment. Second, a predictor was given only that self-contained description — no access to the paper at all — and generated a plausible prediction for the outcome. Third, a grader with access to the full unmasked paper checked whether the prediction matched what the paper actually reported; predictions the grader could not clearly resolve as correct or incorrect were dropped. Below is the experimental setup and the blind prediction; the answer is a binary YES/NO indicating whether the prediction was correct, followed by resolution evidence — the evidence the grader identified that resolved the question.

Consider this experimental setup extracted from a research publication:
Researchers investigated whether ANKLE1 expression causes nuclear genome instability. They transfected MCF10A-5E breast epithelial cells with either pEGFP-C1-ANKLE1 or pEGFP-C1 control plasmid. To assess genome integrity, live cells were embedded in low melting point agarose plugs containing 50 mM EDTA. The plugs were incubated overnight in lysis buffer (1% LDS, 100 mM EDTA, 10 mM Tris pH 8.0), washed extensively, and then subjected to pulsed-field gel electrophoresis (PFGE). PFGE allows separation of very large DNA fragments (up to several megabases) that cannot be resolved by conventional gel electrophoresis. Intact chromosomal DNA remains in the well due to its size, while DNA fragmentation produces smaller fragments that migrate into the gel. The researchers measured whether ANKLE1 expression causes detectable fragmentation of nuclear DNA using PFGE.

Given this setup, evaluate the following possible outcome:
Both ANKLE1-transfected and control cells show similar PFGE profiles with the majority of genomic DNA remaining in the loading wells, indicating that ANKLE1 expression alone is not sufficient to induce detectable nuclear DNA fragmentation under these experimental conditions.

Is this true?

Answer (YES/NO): NO